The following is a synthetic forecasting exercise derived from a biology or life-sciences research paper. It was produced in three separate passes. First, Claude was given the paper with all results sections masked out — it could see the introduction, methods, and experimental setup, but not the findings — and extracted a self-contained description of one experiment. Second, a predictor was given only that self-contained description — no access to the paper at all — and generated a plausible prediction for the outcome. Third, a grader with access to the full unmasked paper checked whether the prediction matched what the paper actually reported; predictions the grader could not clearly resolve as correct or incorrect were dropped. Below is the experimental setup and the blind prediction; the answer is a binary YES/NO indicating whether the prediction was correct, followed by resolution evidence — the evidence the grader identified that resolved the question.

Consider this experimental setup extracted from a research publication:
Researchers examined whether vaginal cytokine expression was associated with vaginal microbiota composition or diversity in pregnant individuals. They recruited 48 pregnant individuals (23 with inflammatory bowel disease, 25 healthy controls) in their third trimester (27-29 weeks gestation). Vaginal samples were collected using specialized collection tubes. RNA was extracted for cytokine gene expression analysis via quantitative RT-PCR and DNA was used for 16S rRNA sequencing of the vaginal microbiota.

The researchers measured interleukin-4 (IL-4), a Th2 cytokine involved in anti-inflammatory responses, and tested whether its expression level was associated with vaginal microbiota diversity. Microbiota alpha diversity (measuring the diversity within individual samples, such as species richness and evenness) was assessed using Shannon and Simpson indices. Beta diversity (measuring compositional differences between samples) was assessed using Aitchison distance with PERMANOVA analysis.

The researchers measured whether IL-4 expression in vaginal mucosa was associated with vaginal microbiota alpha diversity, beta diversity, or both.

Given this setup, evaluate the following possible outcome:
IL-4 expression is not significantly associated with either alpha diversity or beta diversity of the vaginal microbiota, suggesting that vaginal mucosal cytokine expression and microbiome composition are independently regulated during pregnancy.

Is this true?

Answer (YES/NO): NO